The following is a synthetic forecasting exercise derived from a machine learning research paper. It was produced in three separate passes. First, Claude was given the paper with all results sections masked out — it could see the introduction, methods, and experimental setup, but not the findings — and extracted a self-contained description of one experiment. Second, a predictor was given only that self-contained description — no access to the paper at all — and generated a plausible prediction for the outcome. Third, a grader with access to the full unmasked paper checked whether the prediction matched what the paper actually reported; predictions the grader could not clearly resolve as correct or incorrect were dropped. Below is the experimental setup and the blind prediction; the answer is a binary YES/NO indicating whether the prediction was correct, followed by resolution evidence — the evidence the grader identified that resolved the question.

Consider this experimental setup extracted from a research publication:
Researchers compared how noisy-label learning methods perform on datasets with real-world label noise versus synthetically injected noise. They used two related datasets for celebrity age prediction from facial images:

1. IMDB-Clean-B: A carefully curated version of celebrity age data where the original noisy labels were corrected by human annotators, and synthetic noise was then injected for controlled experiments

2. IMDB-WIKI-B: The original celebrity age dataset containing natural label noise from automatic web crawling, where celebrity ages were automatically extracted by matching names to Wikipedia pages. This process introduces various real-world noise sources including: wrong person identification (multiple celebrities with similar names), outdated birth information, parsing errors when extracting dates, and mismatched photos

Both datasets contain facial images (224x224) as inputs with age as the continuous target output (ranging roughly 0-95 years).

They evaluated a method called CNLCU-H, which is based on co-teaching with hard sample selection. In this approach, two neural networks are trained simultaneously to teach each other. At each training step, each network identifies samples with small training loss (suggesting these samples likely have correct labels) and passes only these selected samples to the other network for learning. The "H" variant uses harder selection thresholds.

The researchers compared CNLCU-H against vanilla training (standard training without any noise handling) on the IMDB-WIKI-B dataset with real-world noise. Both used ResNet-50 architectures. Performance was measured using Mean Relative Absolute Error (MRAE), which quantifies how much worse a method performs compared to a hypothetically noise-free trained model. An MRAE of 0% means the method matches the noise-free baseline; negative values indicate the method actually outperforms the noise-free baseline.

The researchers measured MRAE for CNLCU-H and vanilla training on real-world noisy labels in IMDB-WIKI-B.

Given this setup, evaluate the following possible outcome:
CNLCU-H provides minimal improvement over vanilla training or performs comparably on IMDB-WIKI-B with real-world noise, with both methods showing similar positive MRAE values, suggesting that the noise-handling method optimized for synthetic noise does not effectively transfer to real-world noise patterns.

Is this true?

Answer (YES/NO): NO